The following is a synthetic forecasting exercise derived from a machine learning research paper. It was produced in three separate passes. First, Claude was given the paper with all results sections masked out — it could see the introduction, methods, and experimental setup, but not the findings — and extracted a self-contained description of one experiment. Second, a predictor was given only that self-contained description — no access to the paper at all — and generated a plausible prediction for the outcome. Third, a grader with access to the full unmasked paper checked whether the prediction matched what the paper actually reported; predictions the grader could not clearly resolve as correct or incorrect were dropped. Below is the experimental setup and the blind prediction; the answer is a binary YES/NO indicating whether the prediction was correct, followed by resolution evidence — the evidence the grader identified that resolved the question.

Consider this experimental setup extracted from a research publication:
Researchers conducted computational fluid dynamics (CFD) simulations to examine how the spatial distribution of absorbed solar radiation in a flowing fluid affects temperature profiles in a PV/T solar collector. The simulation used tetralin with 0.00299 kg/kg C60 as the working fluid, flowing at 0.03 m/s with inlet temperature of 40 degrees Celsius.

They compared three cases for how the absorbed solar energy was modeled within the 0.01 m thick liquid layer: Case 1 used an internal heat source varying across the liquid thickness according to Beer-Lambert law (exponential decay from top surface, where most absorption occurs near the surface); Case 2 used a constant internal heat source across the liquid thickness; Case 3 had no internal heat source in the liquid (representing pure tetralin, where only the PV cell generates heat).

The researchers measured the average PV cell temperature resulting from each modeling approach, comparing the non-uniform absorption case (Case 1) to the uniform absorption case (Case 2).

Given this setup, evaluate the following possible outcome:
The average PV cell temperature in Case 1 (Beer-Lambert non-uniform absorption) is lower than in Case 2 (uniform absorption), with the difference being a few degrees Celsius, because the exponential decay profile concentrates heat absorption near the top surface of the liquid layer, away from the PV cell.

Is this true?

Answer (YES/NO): NO